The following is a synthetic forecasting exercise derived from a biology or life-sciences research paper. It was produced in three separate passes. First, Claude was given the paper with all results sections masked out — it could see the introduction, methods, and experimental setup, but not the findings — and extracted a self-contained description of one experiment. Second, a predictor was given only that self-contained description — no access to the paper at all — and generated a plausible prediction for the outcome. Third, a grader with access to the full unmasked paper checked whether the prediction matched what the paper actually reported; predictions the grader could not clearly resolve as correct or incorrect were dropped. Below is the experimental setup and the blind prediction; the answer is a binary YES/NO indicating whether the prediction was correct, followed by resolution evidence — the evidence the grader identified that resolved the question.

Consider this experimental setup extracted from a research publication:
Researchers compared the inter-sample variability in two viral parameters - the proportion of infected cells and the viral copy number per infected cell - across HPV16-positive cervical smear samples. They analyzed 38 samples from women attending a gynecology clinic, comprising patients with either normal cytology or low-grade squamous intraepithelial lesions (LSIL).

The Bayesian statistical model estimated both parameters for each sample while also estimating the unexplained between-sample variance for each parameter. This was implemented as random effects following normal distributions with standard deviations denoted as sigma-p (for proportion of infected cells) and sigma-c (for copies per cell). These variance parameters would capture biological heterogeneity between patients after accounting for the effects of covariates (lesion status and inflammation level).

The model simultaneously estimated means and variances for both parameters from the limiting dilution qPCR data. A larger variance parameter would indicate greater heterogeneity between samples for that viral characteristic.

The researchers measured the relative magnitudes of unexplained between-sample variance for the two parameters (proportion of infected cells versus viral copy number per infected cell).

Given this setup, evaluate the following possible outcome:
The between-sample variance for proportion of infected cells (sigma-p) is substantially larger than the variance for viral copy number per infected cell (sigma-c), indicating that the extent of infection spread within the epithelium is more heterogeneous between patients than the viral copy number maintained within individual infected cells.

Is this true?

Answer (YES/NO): YES